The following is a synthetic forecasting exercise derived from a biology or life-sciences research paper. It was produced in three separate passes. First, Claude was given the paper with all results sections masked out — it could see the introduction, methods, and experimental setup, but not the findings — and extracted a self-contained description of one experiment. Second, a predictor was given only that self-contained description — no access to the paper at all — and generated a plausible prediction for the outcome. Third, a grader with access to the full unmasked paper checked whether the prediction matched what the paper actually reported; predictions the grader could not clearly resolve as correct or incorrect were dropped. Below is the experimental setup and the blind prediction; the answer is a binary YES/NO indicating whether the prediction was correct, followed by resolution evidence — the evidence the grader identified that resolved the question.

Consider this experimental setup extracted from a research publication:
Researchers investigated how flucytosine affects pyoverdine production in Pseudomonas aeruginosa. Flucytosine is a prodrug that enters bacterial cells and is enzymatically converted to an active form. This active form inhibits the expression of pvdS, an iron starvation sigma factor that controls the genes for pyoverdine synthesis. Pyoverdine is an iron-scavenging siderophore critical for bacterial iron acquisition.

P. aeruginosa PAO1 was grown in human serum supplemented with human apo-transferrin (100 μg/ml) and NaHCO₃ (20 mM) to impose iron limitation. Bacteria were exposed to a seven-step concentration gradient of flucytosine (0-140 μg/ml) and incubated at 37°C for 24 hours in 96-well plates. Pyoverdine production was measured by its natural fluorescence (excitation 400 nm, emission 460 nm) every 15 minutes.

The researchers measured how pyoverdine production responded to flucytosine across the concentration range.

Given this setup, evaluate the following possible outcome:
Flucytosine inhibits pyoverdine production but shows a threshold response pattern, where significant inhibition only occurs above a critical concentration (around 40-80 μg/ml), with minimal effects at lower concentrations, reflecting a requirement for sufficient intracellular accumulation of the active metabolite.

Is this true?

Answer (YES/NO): NO